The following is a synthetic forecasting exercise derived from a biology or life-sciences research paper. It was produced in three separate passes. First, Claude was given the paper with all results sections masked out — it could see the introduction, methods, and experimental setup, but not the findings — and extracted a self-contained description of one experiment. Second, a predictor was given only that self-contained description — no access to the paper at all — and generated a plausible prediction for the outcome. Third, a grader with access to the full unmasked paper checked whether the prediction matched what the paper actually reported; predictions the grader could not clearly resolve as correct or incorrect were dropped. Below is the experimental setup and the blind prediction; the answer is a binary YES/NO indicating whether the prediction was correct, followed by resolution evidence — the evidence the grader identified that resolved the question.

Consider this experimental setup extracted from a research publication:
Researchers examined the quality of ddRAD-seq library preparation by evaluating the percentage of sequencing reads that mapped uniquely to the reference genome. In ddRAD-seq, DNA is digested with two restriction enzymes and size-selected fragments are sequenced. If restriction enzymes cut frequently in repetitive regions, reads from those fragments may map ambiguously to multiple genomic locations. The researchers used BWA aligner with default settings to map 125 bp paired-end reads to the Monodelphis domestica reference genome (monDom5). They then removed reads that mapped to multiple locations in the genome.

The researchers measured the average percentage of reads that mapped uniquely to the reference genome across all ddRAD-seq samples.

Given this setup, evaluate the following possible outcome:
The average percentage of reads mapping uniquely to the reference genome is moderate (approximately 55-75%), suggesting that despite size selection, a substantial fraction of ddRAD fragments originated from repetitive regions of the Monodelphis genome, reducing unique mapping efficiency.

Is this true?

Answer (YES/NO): NO